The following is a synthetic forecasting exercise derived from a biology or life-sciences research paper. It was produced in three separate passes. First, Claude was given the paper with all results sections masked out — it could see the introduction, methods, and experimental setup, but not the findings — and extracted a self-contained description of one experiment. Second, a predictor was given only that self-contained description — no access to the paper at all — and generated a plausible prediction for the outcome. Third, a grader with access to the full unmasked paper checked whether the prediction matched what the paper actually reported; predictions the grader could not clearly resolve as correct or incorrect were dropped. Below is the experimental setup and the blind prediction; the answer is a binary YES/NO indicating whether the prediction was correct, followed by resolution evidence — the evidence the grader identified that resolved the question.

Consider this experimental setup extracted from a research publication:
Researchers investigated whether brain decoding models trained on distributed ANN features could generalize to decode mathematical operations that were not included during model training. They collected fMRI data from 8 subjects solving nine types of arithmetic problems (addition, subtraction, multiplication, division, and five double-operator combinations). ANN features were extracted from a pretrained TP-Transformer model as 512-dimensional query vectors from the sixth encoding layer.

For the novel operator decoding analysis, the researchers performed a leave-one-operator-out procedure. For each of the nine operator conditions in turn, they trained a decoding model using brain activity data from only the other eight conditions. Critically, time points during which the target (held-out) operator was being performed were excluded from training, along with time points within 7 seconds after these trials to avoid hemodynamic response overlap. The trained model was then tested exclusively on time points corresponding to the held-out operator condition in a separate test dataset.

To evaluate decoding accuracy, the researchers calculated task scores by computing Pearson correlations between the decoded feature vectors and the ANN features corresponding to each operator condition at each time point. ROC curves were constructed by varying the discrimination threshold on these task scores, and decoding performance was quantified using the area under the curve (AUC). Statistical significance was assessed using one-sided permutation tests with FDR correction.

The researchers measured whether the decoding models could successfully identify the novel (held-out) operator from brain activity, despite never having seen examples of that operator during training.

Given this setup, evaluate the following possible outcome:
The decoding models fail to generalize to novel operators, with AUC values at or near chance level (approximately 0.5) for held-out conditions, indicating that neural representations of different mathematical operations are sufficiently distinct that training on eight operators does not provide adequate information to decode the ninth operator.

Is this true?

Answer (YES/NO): NO